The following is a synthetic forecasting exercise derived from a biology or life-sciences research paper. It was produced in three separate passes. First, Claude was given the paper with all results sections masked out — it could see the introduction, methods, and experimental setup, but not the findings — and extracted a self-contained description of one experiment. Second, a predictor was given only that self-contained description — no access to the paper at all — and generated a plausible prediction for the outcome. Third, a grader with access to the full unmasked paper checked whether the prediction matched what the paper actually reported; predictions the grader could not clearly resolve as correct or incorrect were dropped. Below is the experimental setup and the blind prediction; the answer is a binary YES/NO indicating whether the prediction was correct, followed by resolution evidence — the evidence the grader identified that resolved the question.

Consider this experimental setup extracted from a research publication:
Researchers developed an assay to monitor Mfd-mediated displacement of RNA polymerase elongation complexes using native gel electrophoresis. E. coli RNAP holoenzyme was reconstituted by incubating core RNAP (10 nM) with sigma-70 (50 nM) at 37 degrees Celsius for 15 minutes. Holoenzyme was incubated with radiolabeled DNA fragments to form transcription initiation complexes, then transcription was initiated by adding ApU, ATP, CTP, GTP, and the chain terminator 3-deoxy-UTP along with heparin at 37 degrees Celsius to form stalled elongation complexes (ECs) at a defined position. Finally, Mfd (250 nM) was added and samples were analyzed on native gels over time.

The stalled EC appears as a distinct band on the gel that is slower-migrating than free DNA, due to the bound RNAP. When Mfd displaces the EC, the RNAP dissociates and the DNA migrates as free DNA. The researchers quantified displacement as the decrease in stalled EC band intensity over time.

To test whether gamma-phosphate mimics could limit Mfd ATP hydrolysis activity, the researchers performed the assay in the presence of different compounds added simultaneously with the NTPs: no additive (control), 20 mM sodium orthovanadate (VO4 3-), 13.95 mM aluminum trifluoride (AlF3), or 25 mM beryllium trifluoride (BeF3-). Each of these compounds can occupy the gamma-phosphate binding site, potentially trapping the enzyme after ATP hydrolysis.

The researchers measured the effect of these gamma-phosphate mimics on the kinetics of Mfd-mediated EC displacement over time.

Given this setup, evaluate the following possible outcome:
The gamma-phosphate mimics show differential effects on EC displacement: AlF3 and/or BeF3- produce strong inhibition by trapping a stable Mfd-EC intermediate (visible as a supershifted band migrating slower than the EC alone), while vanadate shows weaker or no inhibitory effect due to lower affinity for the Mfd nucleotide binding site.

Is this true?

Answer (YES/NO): NO